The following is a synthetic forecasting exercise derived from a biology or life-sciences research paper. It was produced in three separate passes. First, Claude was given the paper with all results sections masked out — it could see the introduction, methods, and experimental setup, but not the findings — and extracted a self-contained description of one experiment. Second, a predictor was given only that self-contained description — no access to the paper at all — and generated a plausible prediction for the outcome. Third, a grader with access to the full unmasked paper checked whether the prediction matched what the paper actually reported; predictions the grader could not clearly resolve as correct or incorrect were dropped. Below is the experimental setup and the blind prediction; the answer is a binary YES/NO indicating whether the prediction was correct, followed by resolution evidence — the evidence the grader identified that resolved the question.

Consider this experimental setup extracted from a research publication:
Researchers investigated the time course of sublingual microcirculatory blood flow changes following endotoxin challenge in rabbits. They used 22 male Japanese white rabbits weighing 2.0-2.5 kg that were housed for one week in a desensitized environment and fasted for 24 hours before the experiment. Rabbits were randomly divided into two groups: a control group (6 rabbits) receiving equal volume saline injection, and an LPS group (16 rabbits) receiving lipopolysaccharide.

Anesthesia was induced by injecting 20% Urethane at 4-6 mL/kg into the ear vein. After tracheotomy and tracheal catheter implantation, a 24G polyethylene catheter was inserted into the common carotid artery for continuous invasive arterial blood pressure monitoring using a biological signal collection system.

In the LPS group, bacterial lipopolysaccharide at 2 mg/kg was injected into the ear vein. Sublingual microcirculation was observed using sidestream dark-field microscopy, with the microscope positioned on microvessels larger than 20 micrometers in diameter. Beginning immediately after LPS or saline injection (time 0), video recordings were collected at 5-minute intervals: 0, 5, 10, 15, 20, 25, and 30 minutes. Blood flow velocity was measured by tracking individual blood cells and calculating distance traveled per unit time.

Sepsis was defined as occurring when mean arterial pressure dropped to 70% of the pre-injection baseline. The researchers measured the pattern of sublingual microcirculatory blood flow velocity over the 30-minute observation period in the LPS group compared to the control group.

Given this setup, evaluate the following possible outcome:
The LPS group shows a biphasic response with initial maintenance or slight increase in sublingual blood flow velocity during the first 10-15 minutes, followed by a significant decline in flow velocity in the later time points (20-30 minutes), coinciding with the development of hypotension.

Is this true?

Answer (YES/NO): NO